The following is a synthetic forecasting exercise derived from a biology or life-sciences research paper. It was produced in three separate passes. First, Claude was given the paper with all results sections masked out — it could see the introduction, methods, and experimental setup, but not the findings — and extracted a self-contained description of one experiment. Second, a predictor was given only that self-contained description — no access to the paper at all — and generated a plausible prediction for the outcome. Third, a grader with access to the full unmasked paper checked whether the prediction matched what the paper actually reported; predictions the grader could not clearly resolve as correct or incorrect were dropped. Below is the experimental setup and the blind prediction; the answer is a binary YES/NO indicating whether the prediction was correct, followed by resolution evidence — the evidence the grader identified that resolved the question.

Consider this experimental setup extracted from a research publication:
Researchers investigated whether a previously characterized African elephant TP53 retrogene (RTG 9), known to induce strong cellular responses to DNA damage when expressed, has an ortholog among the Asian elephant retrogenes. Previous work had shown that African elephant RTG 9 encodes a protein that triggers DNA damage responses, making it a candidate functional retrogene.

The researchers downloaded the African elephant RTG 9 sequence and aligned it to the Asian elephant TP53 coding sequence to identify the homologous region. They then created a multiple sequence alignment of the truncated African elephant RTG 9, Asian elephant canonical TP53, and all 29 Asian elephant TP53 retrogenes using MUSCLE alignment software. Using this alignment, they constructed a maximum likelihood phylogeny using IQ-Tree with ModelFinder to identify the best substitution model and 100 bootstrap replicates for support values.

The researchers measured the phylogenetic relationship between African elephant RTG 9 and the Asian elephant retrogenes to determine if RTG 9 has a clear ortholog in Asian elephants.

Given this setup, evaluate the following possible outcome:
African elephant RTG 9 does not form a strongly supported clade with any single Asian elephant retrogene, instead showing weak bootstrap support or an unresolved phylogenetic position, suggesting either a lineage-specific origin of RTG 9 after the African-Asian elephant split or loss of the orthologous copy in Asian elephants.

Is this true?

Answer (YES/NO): NO